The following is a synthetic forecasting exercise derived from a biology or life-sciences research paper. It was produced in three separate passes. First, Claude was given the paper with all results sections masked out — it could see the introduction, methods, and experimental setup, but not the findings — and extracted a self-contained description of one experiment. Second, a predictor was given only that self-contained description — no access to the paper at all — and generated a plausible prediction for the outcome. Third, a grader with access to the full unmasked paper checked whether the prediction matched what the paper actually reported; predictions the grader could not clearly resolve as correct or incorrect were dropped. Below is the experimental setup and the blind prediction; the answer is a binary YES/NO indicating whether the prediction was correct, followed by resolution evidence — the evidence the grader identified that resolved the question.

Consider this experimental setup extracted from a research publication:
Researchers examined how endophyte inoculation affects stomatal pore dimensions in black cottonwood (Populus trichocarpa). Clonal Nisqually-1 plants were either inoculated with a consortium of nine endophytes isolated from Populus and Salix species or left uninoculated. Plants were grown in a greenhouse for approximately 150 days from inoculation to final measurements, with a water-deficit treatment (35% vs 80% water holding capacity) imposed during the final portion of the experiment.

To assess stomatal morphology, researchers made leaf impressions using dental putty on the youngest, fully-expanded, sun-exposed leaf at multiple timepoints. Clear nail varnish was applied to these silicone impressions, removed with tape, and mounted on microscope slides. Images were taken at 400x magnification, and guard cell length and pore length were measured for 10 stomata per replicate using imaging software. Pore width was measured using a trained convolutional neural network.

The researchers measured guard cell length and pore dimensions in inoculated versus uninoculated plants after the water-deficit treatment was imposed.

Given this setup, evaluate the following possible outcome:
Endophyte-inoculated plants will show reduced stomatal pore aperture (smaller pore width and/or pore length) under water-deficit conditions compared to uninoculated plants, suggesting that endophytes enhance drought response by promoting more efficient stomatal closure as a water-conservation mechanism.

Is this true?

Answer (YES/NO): YES